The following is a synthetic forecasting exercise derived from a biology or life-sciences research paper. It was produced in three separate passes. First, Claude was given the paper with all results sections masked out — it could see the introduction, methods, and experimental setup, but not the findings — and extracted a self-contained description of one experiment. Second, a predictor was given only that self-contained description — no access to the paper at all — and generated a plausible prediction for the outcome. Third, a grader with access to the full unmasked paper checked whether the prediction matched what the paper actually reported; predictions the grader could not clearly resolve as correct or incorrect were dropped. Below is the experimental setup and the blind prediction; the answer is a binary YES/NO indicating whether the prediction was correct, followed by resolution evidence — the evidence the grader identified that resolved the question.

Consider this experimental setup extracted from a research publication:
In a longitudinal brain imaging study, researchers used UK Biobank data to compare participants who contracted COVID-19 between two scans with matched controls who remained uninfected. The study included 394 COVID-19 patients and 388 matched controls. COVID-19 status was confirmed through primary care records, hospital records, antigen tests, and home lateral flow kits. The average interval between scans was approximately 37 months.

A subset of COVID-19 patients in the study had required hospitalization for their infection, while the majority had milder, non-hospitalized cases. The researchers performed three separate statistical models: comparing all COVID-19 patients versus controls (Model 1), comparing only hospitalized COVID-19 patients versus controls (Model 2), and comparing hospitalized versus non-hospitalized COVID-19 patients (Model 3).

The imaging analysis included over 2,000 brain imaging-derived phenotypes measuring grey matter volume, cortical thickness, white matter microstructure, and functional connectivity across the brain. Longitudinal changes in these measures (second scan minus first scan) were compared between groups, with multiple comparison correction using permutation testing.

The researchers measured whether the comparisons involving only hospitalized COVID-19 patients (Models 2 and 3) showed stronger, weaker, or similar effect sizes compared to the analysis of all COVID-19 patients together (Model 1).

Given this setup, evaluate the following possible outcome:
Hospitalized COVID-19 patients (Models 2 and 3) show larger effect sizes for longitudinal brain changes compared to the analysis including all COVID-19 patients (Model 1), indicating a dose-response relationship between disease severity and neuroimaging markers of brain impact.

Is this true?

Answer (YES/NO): NO